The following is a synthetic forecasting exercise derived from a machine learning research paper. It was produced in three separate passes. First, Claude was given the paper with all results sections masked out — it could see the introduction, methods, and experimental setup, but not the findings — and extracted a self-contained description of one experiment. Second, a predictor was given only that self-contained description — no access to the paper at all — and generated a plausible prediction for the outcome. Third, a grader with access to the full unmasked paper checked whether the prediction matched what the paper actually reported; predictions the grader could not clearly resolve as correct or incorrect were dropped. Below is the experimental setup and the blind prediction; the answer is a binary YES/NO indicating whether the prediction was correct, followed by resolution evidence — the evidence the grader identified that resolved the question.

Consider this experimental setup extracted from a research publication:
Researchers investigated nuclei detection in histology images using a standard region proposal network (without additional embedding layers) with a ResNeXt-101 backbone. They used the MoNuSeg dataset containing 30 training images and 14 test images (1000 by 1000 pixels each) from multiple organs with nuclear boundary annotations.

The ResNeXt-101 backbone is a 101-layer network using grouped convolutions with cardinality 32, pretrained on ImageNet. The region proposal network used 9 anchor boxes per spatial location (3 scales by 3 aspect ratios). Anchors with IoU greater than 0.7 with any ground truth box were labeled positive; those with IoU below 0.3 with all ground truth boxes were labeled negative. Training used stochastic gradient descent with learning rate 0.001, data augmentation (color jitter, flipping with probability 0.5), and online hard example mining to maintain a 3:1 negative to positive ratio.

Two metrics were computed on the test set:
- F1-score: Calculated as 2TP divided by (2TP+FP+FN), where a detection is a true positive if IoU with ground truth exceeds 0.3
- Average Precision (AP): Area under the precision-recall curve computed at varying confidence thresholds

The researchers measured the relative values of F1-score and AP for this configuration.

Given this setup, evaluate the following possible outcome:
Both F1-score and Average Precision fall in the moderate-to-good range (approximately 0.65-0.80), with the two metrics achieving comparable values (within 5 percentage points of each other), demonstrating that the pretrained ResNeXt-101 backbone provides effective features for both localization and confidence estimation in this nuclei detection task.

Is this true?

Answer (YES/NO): NO